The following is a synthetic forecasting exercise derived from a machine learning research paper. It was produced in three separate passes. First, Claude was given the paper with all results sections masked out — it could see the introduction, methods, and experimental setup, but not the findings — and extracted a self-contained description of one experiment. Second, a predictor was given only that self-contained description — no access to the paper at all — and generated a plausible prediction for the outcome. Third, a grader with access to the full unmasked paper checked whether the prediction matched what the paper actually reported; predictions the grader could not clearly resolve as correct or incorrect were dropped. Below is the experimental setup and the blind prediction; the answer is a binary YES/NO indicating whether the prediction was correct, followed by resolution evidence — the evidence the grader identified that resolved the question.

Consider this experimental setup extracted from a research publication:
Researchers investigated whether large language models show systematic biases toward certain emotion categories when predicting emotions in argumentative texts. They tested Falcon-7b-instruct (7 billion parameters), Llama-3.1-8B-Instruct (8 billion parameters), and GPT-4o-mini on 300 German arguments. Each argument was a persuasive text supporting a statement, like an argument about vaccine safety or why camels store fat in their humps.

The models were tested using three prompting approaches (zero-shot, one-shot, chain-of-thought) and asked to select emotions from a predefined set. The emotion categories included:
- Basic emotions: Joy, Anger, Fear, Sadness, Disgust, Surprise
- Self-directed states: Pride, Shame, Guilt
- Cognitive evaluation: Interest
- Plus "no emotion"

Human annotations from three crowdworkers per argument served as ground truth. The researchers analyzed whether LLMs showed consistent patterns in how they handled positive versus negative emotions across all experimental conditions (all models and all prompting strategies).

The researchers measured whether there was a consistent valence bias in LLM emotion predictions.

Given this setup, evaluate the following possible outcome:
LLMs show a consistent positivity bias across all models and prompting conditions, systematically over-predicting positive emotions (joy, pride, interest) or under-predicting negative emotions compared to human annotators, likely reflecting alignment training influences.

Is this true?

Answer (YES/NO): NO